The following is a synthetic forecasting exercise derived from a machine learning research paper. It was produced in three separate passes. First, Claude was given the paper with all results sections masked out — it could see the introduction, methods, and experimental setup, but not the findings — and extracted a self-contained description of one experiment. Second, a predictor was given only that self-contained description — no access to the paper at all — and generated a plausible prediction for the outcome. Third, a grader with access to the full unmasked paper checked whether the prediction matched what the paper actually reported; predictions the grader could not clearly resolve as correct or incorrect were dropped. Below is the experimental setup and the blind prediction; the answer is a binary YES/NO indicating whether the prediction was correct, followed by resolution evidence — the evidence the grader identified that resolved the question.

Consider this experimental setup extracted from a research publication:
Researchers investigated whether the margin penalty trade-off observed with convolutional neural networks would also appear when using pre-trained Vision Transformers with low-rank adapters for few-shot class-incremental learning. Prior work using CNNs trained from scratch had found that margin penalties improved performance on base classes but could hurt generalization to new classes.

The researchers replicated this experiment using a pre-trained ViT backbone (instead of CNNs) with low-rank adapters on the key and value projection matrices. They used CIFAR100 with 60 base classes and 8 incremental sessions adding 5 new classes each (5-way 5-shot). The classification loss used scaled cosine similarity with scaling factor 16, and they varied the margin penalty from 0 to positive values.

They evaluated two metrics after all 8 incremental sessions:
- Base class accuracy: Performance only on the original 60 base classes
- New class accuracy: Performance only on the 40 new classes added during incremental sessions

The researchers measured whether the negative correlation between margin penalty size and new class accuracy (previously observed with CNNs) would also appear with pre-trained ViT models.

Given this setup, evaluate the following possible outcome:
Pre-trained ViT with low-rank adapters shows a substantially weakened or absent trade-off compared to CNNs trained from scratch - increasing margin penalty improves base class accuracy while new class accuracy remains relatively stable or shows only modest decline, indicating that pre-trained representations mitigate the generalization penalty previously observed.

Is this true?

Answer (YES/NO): NO